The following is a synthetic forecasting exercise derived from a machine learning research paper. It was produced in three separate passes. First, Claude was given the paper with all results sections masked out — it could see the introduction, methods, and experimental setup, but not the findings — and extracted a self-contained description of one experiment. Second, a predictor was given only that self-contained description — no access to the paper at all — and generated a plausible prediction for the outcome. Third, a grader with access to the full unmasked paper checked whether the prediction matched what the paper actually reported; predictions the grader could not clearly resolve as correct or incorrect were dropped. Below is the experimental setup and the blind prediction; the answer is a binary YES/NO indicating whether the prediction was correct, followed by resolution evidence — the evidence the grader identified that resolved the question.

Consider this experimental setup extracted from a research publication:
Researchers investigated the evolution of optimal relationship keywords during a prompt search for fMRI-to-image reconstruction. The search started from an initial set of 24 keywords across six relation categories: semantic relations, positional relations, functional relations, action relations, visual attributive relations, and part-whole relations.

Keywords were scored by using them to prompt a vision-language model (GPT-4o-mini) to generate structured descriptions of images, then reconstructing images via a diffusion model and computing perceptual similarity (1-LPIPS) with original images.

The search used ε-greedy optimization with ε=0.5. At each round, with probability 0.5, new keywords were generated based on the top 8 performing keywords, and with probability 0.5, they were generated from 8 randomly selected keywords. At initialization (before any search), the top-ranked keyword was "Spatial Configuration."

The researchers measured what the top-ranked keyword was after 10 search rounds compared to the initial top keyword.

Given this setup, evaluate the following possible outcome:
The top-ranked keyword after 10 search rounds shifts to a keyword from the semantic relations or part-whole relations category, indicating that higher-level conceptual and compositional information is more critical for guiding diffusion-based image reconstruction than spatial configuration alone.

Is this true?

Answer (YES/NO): NO